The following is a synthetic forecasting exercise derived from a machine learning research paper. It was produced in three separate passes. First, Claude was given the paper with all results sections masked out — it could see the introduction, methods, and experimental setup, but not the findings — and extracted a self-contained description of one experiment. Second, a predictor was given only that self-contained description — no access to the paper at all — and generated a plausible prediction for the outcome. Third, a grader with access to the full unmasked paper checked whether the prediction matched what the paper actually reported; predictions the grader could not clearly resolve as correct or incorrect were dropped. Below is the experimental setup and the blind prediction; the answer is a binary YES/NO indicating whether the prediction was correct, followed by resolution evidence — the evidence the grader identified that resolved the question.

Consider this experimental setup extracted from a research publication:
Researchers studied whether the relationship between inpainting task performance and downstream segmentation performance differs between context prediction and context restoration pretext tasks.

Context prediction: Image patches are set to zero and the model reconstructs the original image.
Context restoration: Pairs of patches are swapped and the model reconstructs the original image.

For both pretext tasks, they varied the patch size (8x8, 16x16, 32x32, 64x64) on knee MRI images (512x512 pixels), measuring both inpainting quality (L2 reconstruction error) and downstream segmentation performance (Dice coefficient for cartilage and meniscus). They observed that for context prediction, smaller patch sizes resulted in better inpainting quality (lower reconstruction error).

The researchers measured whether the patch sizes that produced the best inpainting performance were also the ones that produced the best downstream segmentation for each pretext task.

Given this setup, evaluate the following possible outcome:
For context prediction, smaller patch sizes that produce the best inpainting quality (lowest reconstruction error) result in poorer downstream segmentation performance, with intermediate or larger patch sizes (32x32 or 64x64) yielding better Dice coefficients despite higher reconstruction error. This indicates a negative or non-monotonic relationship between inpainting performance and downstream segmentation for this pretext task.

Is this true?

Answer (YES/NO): NO